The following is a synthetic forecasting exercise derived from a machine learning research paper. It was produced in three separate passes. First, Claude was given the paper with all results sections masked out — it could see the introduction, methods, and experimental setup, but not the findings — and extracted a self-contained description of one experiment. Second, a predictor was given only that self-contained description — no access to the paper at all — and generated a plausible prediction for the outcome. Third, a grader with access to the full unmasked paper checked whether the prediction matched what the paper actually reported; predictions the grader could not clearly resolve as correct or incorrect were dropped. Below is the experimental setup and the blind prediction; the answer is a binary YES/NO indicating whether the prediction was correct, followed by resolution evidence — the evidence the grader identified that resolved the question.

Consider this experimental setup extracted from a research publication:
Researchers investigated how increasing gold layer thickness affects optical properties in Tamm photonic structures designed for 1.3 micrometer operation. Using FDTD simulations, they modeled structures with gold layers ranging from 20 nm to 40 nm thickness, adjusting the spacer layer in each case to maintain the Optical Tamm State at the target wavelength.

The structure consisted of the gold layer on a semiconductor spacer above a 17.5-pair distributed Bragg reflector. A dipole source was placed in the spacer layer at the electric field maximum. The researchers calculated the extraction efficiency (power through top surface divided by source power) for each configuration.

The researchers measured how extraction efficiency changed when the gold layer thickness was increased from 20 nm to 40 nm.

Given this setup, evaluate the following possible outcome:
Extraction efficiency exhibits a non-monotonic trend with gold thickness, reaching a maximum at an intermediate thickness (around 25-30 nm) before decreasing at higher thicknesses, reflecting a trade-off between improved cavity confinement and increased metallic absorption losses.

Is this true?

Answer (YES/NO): NO